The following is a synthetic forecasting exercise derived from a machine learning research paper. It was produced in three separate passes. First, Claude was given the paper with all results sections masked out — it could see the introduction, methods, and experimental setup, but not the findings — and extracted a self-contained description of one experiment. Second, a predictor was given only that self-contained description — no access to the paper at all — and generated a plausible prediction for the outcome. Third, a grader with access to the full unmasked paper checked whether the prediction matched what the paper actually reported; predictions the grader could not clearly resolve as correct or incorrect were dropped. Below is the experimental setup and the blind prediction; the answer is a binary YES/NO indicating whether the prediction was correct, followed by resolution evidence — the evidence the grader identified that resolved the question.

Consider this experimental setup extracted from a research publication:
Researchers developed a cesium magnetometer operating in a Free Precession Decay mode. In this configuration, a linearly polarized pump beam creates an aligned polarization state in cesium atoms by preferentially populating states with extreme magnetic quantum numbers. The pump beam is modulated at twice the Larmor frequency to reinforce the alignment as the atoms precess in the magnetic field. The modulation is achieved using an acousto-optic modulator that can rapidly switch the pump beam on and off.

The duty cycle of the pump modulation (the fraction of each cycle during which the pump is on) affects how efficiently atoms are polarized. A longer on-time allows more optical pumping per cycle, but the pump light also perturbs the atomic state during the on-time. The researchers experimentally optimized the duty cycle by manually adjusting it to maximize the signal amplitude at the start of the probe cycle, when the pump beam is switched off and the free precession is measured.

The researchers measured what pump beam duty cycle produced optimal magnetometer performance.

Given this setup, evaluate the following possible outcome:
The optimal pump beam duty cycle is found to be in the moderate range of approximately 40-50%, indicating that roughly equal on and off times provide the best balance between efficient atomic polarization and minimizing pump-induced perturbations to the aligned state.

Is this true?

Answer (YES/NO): NO